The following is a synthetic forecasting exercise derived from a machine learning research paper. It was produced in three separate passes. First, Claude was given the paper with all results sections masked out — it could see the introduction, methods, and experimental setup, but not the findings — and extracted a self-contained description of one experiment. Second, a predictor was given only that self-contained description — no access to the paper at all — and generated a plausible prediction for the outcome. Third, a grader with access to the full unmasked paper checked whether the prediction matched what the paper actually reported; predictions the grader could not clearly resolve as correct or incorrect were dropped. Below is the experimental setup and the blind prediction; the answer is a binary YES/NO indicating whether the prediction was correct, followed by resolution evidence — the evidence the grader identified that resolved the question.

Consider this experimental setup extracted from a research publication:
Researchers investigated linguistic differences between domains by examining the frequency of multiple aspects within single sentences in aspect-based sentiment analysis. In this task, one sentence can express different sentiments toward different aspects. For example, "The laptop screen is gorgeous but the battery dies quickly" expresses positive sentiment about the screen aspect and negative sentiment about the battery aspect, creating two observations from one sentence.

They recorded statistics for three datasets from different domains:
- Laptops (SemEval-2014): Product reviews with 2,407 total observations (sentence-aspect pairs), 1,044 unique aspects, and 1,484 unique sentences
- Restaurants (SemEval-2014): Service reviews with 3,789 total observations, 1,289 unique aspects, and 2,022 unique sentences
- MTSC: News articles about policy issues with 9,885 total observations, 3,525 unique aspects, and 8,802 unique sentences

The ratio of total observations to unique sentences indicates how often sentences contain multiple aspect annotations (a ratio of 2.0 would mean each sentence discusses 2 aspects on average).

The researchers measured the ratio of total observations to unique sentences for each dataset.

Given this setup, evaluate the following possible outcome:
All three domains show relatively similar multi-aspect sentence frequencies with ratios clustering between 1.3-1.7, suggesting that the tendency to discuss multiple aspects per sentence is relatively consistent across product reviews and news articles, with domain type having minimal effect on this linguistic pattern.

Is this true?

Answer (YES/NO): NO